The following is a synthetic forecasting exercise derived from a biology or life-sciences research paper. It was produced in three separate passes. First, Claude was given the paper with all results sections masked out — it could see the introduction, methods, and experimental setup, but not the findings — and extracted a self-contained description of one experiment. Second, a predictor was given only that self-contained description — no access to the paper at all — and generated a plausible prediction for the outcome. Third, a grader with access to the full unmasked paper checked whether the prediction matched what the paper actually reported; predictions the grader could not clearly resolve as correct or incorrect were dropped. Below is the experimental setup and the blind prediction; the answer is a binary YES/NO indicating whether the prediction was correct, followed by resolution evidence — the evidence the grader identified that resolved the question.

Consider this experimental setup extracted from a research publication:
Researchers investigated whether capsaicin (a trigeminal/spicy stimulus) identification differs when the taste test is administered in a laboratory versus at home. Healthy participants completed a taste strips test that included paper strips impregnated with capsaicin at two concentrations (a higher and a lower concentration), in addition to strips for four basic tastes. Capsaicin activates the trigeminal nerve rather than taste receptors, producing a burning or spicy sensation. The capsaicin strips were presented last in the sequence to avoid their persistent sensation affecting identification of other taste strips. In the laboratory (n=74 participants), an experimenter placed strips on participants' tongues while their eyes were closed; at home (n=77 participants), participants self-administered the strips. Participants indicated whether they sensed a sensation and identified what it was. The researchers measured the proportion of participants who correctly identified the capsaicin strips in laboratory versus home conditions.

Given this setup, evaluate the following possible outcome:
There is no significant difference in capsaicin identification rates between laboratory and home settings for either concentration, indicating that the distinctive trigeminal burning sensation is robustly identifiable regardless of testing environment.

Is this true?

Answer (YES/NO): NO